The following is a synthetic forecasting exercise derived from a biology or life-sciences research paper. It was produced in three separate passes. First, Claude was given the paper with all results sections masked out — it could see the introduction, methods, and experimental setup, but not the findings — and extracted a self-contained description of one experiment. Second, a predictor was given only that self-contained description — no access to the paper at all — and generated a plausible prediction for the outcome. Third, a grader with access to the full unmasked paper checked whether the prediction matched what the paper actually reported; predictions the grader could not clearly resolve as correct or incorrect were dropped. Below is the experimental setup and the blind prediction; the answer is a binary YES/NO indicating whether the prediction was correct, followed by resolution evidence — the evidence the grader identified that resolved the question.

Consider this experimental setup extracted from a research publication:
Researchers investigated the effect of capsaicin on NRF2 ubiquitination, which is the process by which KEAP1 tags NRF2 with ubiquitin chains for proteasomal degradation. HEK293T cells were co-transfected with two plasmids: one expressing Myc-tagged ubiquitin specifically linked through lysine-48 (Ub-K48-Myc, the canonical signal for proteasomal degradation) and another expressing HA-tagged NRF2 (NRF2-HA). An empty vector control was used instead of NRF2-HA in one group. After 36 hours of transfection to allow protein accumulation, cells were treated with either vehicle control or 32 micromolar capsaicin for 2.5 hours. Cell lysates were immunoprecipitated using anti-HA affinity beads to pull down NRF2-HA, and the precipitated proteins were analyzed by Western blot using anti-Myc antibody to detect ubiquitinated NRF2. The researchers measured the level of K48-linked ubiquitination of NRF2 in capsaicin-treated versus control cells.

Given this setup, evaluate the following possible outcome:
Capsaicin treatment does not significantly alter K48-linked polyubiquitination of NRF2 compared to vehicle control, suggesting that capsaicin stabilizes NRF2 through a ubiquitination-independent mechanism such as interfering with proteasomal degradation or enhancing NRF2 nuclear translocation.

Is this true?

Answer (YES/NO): NO